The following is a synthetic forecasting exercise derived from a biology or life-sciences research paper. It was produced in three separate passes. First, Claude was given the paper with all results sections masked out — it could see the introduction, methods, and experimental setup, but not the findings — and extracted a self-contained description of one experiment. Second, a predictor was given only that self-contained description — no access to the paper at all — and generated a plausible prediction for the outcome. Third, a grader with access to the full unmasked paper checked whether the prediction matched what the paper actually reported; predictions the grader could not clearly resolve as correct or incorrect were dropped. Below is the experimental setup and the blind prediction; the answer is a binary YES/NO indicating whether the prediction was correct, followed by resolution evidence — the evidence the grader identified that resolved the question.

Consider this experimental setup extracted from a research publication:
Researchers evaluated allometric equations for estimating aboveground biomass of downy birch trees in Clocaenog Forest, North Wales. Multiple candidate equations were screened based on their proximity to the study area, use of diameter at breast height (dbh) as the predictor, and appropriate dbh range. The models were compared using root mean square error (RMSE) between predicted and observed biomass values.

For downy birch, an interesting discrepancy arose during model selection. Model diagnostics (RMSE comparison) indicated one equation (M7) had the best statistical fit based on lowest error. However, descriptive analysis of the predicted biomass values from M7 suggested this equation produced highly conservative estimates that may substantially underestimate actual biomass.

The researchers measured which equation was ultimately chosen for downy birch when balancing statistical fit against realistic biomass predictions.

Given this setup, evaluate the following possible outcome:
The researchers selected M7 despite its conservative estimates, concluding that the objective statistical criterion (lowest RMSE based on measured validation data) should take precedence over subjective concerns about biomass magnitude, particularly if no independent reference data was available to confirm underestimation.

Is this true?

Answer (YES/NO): NO